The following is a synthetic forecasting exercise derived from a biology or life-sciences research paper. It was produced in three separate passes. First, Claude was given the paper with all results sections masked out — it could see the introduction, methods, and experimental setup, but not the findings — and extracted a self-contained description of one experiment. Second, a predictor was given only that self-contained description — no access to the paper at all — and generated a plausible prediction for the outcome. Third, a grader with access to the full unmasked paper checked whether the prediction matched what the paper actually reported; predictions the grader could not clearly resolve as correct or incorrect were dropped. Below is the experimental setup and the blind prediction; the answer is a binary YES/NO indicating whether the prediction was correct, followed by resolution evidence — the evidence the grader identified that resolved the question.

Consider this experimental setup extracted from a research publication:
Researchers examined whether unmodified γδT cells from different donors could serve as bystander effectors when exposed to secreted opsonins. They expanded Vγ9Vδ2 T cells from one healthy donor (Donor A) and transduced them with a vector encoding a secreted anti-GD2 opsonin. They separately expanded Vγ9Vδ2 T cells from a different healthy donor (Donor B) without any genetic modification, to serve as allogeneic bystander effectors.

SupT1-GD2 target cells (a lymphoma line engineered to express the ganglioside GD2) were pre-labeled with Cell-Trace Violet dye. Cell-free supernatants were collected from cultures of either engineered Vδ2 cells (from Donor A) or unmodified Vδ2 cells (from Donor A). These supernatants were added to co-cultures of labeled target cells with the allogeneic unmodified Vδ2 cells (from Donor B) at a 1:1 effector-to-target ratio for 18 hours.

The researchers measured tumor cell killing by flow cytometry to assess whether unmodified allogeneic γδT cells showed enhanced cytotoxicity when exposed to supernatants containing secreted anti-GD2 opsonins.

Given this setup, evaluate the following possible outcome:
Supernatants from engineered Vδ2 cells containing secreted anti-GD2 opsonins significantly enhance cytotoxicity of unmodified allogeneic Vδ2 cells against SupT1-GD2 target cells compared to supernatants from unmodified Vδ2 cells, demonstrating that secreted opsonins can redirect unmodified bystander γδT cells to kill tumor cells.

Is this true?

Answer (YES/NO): YES